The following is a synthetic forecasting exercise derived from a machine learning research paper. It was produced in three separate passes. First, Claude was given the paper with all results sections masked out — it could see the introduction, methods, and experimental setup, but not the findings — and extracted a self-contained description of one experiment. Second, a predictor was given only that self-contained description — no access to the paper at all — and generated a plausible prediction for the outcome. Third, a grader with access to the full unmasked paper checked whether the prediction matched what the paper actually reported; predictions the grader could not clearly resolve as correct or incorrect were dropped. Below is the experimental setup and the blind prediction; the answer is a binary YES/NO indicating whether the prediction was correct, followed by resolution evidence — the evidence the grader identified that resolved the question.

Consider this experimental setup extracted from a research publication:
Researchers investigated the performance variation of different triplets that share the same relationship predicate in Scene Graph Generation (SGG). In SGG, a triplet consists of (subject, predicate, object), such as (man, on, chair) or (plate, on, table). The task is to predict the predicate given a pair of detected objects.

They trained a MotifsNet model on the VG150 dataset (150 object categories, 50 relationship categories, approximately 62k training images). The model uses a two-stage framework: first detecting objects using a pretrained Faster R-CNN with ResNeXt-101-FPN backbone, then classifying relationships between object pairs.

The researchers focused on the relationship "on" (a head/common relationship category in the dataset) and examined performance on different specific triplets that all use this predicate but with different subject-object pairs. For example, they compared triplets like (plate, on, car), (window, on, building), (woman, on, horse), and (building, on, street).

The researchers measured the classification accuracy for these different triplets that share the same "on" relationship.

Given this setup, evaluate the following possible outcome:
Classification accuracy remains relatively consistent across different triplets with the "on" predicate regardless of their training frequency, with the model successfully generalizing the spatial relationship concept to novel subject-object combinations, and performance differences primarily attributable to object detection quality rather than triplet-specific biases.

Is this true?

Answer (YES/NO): NO